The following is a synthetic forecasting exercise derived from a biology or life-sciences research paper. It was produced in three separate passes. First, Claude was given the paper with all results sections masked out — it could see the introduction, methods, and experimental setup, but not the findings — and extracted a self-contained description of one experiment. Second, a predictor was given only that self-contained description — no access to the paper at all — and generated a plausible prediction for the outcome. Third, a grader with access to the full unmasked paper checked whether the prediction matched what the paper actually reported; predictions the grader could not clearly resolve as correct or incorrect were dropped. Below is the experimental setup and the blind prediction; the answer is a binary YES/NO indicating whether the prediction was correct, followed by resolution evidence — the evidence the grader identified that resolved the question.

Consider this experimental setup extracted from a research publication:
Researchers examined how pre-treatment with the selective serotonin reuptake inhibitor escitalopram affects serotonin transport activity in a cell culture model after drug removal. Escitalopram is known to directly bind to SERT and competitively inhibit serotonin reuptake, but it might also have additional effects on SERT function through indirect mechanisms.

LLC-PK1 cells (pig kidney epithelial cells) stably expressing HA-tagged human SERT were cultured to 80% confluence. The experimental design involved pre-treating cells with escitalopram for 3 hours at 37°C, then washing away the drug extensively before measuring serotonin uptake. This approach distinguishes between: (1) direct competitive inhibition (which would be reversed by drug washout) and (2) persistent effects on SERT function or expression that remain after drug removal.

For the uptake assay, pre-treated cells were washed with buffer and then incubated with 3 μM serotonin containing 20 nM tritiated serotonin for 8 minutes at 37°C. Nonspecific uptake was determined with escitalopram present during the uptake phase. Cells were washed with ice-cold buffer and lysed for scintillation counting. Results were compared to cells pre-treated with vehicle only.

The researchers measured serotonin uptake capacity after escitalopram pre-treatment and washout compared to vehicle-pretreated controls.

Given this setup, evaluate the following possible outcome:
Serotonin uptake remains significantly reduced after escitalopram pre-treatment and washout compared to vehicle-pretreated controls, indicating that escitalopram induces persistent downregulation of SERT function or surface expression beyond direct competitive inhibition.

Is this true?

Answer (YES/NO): YES